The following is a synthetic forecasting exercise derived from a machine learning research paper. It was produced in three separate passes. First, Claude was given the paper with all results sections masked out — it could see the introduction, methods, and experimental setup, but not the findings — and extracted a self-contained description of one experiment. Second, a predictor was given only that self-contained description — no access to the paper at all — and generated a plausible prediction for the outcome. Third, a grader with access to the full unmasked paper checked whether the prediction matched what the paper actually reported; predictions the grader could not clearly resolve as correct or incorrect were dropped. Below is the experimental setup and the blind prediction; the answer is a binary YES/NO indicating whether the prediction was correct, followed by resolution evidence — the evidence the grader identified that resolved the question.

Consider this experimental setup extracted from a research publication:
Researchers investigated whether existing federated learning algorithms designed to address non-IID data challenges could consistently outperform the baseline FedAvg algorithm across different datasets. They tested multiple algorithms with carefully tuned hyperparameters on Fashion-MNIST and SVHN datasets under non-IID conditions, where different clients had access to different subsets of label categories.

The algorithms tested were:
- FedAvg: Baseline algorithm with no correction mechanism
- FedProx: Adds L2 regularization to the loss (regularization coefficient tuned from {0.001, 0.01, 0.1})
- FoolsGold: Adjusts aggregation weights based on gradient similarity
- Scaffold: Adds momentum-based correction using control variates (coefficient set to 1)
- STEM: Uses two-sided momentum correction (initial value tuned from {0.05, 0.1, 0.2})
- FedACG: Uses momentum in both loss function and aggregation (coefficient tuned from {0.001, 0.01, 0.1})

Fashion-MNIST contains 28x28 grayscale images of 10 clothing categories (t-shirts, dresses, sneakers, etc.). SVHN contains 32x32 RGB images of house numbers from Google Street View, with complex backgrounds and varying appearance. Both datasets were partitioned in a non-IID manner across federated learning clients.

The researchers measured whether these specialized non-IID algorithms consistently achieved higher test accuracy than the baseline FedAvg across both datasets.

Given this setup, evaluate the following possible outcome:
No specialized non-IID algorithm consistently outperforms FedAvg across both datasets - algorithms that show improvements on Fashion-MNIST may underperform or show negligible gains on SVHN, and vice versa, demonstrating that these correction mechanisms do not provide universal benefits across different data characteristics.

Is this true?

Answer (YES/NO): NO